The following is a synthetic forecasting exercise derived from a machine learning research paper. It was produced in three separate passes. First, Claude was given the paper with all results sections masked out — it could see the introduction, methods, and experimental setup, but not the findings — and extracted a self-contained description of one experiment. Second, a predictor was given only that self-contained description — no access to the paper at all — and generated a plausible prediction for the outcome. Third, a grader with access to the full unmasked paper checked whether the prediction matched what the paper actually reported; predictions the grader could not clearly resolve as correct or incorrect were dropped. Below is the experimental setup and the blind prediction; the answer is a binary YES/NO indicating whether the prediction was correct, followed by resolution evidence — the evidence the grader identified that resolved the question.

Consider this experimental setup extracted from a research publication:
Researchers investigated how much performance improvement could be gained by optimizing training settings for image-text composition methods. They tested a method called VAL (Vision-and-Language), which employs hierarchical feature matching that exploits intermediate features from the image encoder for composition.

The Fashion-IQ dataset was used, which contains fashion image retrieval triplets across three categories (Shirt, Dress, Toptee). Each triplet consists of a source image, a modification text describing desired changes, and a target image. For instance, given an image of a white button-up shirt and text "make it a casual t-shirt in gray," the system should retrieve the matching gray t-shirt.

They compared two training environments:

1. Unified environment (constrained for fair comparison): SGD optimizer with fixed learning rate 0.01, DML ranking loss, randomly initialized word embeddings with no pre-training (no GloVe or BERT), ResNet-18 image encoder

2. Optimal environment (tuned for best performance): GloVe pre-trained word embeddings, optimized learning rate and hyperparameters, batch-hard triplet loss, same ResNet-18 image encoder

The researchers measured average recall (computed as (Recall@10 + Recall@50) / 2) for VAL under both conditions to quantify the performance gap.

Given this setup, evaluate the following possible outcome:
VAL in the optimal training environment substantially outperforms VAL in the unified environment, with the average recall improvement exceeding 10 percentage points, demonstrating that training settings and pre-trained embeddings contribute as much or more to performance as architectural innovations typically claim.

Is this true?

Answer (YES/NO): NO